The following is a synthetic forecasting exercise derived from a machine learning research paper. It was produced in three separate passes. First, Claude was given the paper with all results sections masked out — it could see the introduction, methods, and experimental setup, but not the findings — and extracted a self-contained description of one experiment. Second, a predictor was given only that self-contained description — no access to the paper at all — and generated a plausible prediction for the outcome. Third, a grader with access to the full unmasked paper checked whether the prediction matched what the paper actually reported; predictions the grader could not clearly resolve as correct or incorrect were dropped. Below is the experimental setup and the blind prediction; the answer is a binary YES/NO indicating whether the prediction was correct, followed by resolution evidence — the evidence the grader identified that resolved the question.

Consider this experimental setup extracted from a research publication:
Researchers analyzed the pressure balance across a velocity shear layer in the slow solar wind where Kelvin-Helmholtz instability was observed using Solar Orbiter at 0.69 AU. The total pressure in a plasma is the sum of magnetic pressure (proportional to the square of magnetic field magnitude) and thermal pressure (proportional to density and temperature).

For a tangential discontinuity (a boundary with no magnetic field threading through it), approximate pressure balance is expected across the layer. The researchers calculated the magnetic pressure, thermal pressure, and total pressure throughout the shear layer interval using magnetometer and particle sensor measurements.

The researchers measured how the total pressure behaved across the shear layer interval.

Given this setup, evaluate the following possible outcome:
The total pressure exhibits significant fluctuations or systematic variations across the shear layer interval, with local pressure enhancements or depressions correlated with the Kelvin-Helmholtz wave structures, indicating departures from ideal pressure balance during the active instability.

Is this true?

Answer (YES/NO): NO